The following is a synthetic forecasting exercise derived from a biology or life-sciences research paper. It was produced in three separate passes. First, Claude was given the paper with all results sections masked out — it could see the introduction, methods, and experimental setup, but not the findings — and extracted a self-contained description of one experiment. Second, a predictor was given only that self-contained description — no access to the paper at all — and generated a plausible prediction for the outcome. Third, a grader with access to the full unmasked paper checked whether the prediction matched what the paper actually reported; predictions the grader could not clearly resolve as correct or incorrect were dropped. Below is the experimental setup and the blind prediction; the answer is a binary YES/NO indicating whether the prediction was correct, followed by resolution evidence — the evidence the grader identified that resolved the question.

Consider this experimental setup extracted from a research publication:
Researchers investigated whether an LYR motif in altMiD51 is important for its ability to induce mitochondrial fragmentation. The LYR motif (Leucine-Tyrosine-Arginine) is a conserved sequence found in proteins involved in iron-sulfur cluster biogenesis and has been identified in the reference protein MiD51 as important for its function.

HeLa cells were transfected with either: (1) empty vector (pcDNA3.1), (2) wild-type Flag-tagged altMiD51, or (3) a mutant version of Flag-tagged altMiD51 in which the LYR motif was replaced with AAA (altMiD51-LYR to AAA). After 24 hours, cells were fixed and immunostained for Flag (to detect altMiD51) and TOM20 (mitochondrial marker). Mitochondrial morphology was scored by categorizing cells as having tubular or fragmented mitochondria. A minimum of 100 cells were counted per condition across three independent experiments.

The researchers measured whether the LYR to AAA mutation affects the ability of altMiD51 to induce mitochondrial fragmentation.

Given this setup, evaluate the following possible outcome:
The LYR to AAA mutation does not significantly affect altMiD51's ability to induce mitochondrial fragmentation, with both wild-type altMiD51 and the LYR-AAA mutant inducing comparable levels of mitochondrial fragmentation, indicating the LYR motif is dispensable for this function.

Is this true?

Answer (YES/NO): NO